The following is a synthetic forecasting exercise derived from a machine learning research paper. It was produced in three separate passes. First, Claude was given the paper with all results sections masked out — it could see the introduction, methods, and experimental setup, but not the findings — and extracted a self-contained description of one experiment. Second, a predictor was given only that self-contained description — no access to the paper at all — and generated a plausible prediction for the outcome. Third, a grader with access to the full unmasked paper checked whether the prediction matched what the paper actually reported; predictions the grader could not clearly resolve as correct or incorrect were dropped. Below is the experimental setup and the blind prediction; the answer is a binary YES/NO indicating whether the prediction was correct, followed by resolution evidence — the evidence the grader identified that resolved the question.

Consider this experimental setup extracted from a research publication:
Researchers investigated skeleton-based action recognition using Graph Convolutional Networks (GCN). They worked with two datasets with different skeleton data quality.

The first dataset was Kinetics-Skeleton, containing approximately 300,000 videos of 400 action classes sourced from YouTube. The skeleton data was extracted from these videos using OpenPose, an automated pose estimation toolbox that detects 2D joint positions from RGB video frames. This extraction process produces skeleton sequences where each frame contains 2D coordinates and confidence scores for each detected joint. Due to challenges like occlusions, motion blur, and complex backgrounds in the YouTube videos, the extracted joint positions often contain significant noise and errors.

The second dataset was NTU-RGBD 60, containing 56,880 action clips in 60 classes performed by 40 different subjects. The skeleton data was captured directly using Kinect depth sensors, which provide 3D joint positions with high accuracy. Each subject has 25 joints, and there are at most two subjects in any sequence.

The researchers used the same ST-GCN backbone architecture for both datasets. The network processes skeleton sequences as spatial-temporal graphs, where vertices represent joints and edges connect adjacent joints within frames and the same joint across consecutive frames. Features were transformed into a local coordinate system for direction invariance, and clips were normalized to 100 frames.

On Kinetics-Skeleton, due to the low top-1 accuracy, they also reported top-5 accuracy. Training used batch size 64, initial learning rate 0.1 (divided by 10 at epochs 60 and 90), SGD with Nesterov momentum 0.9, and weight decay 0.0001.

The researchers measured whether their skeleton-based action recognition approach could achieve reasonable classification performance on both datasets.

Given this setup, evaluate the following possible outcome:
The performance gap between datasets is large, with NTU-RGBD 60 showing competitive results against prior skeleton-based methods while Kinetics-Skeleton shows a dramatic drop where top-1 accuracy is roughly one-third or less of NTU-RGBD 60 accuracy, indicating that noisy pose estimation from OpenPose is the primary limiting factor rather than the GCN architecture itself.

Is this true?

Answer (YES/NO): YES